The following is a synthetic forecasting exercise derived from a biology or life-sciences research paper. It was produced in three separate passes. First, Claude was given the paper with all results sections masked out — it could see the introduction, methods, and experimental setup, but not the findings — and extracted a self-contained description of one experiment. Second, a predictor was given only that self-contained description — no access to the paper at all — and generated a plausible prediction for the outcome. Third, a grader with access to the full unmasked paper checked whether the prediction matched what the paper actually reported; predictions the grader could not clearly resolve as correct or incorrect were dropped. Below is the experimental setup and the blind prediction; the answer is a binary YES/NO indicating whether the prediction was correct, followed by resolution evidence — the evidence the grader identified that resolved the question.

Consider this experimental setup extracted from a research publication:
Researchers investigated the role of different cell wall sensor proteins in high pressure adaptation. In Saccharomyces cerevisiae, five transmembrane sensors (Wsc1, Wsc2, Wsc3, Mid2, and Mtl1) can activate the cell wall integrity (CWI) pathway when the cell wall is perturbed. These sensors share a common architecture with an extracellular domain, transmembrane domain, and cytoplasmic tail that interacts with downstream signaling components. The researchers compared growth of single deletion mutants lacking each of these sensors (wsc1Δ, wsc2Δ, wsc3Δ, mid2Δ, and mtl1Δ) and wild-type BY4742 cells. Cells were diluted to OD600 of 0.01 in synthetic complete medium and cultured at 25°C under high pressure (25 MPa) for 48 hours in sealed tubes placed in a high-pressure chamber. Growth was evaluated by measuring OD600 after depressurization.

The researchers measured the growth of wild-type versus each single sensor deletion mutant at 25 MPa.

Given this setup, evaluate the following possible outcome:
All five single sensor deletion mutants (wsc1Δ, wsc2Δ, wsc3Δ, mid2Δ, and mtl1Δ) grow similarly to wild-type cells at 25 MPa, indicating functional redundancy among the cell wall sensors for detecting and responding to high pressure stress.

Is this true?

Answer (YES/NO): NO